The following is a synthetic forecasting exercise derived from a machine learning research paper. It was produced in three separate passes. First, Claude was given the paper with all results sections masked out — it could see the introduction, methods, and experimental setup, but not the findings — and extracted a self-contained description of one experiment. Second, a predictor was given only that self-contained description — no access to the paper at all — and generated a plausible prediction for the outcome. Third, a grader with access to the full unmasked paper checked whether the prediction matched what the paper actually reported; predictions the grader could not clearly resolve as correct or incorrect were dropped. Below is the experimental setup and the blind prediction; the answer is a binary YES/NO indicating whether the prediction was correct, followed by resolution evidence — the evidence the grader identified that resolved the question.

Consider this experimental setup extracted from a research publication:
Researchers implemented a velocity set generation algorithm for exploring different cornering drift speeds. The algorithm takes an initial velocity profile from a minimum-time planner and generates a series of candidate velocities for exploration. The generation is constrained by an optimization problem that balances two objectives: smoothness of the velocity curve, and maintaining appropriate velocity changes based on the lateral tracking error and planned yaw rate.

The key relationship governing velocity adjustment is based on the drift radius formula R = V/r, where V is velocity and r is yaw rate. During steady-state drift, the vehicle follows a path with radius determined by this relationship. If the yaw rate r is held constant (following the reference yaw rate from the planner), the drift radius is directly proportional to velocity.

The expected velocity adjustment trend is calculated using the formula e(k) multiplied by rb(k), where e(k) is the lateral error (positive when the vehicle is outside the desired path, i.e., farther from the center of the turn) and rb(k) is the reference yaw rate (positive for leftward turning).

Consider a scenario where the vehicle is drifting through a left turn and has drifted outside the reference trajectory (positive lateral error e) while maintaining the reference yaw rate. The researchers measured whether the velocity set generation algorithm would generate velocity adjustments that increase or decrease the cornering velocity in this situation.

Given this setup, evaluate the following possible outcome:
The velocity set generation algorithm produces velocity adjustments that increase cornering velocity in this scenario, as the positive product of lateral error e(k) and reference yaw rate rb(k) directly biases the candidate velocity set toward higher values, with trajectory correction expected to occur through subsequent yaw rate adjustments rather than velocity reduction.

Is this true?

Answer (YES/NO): YES